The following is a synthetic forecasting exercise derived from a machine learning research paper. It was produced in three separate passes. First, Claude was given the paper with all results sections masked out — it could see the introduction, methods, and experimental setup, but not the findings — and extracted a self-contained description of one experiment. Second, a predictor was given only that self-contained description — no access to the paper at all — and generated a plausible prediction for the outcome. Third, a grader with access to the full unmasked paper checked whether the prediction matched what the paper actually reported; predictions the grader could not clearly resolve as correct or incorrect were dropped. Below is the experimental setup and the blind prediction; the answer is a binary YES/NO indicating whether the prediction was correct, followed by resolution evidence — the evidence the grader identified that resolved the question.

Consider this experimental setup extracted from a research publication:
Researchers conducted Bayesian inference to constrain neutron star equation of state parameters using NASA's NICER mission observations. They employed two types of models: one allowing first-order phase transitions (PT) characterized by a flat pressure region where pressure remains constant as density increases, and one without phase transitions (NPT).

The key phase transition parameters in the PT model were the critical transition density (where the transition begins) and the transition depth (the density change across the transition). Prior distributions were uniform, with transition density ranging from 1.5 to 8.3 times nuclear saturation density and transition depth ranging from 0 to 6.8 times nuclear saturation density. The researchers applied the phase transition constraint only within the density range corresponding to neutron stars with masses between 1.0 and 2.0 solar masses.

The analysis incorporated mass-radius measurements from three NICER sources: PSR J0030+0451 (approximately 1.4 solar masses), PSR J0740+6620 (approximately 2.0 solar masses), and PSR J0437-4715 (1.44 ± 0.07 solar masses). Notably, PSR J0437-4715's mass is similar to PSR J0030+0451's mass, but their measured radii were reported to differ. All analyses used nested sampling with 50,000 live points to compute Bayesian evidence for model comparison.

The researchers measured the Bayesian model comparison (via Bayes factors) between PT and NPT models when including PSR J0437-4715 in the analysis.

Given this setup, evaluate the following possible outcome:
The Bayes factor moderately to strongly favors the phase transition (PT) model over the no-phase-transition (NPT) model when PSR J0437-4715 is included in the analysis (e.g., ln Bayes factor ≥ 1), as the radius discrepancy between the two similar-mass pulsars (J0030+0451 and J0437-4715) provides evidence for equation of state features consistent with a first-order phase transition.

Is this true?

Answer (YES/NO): NO